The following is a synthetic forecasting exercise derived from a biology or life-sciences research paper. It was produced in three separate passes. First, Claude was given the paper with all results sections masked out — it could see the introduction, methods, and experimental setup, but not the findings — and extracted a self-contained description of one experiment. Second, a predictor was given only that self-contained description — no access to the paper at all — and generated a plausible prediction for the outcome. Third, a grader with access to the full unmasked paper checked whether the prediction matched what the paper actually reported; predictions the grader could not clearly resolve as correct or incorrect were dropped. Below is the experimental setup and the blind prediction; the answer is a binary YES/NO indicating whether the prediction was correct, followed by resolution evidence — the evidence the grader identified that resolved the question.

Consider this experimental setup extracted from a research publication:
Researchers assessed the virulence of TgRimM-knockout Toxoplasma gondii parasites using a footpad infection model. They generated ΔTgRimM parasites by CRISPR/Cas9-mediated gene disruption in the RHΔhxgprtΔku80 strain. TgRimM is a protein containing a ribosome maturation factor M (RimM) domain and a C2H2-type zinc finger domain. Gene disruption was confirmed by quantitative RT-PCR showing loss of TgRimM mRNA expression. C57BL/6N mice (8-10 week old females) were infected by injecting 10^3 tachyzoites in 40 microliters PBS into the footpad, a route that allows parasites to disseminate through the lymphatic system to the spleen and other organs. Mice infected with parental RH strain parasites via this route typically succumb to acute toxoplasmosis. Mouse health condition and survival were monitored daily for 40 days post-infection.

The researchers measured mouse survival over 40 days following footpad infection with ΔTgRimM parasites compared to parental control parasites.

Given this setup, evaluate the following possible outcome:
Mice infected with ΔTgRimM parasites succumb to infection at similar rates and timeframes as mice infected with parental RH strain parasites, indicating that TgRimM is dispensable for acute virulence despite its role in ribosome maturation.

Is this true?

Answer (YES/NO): NO